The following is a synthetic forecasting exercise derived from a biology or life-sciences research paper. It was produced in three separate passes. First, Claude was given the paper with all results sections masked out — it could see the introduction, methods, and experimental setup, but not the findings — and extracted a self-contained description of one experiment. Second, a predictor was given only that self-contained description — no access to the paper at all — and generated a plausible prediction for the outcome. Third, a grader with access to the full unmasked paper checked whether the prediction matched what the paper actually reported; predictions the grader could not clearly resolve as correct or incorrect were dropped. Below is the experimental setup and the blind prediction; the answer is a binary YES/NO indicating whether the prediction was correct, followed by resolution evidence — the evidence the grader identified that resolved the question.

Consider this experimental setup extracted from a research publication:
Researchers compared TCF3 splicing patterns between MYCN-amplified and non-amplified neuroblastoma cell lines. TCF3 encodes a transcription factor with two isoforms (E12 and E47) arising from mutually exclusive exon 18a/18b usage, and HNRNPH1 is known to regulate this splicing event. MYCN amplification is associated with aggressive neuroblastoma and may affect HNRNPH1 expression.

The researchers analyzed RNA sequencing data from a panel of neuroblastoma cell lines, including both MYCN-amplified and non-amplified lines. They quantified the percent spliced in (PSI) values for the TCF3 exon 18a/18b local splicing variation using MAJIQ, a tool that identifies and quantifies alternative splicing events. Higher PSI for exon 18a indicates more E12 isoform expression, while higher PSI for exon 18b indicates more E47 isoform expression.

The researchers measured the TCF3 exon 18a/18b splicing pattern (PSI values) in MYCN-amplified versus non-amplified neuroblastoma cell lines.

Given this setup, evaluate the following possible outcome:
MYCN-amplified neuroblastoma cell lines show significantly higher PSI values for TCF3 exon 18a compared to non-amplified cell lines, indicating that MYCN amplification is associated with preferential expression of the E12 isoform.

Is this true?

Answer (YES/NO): YES